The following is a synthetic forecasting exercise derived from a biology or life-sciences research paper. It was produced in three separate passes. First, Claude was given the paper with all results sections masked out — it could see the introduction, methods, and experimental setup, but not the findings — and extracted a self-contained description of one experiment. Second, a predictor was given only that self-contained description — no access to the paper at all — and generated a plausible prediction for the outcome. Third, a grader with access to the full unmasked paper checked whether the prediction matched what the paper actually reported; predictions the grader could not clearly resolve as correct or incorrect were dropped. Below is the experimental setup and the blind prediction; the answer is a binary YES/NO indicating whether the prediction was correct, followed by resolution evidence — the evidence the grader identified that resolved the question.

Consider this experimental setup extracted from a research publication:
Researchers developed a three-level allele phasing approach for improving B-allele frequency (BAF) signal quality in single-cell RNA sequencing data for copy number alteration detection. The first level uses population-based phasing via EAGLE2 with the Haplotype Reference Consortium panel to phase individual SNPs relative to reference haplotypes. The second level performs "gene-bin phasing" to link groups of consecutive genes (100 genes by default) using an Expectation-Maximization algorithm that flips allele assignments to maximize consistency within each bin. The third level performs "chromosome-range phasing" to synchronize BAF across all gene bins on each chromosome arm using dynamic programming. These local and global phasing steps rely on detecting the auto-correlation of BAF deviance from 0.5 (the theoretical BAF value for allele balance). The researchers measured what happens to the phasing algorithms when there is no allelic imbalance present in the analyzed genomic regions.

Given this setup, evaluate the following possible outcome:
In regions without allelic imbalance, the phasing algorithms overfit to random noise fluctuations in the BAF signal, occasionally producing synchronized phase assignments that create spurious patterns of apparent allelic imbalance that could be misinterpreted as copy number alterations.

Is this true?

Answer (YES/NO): NO